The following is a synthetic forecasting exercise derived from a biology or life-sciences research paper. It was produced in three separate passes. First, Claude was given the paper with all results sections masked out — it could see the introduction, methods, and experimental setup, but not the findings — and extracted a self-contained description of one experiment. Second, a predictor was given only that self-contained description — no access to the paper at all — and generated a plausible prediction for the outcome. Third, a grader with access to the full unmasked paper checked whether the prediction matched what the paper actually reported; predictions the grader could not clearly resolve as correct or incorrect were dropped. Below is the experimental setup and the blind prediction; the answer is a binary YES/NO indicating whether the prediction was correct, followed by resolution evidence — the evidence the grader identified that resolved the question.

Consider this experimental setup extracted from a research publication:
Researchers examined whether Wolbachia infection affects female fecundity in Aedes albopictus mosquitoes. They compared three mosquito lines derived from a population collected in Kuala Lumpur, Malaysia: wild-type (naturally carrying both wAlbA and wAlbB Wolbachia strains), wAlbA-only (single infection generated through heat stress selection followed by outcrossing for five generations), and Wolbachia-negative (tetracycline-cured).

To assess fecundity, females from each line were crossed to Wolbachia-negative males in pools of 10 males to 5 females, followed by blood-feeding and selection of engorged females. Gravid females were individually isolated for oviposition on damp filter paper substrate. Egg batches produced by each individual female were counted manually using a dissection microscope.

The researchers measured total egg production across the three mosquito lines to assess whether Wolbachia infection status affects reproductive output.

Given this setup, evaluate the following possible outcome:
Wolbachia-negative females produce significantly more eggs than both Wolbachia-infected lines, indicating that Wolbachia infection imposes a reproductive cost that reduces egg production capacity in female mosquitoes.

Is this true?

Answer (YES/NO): NO